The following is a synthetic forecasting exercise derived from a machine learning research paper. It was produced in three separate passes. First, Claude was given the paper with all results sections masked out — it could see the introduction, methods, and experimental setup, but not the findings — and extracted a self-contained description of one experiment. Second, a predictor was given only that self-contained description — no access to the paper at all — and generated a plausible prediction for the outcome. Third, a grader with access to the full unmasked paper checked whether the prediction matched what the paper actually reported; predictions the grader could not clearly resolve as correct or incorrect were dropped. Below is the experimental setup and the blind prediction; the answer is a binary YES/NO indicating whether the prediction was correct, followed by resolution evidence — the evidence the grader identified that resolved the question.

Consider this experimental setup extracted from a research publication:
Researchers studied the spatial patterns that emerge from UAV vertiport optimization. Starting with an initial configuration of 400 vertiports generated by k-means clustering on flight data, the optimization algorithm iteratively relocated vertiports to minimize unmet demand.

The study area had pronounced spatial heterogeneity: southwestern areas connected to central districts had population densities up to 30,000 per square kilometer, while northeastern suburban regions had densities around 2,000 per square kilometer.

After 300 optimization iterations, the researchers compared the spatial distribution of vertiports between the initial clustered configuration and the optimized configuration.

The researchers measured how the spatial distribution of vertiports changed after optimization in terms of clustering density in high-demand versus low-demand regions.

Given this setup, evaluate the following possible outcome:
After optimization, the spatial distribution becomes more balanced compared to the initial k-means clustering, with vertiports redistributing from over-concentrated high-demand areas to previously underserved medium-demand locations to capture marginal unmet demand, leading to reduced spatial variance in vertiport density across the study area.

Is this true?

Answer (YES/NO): NO